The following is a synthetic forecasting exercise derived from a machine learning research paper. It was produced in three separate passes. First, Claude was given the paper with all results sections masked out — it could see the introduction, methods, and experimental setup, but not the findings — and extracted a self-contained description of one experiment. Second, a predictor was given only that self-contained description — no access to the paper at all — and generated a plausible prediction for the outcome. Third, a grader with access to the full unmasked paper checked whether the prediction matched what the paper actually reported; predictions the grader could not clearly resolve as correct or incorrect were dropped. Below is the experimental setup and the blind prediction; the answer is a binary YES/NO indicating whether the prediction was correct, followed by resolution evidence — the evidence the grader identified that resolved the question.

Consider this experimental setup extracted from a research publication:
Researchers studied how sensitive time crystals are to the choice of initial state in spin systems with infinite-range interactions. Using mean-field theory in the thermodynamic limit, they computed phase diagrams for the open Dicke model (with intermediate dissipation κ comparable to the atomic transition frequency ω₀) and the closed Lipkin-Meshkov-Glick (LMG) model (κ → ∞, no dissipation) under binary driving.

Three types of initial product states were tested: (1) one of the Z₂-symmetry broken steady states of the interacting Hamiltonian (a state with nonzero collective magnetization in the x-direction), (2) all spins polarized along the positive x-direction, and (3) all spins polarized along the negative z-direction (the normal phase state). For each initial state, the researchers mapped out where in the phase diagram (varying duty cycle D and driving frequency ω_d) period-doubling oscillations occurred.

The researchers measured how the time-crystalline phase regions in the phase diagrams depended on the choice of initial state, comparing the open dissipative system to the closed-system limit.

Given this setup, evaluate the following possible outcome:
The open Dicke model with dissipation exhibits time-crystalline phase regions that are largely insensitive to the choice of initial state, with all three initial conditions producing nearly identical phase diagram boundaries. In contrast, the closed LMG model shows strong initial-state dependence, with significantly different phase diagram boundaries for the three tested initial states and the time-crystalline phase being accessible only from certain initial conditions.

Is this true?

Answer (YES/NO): YES